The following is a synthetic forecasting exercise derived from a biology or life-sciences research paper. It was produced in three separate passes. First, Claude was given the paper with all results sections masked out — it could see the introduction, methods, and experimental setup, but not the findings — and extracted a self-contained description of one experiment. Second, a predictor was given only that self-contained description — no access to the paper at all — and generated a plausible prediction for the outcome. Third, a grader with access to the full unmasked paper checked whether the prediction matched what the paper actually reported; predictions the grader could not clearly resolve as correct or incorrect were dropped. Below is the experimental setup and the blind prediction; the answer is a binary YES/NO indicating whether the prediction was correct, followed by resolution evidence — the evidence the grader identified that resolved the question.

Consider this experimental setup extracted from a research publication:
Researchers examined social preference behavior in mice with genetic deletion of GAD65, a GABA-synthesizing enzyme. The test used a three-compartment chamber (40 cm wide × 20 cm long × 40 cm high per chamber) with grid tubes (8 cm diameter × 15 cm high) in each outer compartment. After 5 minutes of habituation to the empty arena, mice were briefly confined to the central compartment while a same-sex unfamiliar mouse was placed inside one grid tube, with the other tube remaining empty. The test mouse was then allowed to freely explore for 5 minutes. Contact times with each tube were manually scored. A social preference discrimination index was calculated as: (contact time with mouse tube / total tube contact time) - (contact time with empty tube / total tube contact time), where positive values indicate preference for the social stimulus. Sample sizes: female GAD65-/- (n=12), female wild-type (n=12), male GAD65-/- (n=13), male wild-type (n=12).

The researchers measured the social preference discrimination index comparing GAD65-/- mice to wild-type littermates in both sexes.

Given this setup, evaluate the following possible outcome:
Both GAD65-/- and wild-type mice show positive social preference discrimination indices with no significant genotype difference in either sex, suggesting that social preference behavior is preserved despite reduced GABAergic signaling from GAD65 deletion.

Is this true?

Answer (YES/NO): NO